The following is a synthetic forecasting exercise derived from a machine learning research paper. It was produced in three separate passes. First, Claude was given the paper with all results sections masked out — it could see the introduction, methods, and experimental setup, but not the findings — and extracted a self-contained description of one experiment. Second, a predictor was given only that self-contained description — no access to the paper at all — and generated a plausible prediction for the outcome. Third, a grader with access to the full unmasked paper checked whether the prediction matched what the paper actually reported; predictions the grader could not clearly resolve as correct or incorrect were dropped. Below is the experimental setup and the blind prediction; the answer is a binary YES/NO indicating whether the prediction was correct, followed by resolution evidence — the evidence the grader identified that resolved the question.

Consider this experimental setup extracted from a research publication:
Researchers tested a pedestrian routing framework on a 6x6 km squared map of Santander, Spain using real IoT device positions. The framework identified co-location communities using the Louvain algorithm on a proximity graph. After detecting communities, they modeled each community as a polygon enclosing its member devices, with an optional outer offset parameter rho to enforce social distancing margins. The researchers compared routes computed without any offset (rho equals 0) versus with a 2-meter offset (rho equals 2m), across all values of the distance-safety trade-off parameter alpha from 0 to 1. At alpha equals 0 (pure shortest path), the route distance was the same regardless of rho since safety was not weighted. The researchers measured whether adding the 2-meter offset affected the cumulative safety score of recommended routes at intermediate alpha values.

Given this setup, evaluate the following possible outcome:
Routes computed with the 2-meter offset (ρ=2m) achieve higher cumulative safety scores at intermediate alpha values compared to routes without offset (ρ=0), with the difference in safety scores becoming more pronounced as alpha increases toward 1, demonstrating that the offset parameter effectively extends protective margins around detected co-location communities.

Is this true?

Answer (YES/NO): NO